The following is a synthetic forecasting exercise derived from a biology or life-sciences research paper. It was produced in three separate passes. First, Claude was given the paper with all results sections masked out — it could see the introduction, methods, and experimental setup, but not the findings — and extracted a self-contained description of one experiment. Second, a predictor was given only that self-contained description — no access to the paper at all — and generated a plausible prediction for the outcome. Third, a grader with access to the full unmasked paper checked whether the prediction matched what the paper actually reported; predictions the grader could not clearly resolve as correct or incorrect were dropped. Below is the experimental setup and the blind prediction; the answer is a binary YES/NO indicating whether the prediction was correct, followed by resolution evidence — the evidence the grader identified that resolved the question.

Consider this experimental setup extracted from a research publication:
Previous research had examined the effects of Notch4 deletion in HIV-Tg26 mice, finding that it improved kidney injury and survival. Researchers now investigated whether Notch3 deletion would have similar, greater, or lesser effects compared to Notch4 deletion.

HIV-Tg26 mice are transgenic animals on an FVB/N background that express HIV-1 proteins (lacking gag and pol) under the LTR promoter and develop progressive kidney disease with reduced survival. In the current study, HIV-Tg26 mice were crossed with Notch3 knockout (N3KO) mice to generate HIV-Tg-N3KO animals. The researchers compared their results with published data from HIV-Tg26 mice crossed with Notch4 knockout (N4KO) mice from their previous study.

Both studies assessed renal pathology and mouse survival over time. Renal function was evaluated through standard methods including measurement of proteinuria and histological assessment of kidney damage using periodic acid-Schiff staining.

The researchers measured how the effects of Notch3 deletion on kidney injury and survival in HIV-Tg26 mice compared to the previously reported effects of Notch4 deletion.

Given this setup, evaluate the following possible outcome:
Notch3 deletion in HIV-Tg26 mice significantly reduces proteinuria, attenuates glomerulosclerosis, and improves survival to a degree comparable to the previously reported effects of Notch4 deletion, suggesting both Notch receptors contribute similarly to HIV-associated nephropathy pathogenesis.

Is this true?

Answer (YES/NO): NO